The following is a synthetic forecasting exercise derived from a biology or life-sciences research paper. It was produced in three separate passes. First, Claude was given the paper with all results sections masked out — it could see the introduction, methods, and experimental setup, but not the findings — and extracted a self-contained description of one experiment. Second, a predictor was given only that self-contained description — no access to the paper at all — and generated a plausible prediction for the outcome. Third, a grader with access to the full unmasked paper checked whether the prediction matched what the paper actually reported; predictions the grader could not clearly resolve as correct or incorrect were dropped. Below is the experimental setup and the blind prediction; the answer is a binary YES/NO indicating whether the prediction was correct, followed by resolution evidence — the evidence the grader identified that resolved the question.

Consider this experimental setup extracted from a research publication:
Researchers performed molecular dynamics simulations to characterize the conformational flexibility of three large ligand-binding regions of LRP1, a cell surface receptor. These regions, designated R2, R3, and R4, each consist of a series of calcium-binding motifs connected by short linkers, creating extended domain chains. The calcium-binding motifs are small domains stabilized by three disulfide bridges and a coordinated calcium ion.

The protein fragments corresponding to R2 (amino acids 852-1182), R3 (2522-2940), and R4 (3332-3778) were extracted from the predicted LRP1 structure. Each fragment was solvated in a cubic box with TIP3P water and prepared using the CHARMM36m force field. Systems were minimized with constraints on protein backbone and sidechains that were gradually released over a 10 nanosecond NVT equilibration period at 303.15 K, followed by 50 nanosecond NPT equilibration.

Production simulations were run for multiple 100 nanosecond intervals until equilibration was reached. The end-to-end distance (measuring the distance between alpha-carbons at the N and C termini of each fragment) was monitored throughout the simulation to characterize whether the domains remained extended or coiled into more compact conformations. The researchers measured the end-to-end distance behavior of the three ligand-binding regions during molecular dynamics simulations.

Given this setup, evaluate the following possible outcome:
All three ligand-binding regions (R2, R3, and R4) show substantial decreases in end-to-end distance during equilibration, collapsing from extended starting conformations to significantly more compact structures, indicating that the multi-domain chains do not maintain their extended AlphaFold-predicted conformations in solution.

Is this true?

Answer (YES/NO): YES